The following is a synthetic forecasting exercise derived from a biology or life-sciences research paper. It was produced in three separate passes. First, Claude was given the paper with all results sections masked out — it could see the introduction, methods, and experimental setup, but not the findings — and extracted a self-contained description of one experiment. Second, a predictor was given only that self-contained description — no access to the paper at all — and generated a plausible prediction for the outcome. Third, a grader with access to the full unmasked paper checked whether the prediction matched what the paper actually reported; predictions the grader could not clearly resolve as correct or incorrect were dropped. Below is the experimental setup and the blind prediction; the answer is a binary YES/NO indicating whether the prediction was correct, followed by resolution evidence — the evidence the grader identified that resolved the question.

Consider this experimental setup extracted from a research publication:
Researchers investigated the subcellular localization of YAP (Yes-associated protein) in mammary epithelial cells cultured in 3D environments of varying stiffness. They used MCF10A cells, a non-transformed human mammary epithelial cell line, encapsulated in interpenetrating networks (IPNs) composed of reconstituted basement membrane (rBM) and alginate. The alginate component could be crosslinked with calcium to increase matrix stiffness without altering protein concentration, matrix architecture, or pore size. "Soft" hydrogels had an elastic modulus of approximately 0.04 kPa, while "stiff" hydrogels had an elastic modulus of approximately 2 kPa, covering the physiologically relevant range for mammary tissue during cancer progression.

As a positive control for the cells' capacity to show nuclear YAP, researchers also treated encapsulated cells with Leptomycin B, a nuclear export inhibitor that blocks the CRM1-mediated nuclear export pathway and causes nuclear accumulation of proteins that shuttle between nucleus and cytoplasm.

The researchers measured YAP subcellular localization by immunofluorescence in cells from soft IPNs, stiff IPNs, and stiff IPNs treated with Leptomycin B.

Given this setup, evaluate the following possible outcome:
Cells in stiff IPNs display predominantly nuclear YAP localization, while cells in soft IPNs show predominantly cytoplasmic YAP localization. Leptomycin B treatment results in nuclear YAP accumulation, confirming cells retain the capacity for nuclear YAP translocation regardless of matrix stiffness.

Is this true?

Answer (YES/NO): NO